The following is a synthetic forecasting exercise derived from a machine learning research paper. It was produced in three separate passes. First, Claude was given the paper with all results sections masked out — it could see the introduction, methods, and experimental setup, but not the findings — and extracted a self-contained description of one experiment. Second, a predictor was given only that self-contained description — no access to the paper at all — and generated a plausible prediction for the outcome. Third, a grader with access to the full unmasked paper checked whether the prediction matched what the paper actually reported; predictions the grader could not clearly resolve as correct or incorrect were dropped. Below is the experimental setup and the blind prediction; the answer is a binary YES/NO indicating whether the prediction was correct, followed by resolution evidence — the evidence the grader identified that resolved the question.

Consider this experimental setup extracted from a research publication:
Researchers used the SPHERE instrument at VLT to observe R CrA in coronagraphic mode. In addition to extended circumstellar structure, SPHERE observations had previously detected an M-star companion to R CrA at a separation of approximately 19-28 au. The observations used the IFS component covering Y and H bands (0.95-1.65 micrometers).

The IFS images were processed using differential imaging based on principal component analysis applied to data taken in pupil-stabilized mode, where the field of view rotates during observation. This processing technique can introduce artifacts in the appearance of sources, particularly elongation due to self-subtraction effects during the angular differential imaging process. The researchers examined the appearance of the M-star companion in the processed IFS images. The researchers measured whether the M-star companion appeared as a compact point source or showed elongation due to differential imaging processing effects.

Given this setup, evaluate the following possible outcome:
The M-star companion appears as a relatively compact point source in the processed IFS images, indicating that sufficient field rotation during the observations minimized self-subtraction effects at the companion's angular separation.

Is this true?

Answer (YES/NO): NO